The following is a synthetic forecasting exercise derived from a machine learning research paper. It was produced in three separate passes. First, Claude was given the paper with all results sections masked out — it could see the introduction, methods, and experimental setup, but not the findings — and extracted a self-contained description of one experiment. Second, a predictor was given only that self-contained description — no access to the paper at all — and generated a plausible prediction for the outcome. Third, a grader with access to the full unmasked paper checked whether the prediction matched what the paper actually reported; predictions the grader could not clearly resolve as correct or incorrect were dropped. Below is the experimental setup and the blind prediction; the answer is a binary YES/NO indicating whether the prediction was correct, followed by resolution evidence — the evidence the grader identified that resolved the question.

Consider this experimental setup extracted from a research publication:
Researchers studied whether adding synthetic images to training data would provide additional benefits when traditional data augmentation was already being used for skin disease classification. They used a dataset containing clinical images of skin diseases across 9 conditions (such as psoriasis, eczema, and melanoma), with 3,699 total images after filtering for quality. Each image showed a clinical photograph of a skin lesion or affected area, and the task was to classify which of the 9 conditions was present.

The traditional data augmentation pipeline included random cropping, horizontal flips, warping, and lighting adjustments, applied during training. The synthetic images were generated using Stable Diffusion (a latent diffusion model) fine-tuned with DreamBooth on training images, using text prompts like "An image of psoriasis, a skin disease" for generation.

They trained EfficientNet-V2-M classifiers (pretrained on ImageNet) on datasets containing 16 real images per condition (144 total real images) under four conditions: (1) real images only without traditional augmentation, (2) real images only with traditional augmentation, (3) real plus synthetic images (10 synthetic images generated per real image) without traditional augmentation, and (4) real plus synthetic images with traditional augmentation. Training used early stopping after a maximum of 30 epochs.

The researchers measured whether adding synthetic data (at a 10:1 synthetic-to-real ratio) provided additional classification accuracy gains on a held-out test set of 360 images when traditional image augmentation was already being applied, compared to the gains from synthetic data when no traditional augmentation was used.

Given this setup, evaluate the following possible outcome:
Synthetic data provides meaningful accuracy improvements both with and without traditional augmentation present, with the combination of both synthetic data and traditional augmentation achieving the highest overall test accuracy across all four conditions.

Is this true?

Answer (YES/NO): YES